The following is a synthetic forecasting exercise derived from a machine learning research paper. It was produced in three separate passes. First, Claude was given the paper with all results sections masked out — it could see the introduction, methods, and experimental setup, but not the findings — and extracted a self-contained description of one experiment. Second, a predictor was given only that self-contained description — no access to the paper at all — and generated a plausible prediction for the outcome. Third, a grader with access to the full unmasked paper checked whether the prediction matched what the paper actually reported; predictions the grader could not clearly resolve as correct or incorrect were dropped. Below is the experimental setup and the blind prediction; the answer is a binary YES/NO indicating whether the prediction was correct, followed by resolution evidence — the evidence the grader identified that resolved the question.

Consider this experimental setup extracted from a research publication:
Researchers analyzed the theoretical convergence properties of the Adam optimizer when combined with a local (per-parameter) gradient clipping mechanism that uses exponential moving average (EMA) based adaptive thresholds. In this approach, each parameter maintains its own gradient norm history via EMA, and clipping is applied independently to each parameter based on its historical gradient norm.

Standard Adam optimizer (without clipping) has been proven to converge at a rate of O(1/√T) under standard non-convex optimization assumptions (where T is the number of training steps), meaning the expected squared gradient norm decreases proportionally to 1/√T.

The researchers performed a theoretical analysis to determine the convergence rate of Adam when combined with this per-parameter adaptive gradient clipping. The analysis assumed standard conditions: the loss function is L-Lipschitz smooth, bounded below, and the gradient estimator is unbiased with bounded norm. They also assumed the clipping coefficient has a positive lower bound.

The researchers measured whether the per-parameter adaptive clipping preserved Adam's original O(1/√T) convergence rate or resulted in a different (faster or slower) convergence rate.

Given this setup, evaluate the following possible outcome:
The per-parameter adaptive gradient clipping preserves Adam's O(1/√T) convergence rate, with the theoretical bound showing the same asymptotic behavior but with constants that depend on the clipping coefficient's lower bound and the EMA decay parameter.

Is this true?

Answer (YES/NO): YES